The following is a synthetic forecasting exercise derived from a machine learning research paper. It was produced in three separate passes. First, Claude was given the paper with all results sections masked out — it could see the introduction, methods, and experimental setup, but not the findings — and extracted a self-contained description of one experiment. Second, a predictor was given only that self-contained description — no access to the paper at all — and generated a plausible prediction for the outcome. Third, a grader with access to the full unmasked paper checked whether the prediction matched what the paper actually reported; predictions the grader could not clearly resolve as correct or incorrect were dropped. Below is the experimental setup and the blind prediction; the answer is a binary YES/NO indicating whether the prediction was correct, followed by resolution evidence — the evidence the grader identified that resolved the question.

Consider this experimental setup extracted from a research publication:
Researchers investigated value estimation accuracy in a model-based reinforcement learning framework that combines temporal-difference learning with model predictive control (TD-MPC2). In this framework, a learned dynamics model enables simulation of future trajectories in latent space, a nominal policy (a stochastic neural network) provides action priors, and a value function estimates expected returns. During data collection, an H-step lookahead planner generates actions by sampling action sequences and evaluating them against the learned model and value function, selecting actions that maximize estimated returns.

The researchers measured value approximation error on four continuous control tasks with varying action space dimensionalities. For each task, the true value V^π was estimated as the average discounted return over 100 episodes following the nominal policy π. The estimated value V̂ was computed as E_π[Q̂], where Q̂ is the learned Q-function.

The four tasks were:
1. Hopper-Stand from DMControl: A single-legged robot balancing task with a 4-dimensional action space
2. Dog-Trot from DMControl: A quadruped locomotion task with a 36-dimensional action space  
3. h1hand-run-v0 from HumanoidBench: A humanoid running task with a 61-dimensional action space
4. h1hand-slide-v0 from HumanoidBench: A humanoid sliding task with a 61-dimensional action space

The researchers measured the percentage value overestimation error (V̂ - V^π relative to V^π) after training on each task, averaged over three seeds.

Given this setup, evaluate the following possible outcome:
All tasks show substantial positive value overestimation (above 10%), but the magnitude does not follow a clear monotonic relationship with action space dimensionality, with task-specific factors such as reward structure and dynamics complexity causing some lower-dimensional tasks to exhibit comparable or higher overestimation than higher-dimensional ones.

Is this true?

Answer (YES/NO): NO